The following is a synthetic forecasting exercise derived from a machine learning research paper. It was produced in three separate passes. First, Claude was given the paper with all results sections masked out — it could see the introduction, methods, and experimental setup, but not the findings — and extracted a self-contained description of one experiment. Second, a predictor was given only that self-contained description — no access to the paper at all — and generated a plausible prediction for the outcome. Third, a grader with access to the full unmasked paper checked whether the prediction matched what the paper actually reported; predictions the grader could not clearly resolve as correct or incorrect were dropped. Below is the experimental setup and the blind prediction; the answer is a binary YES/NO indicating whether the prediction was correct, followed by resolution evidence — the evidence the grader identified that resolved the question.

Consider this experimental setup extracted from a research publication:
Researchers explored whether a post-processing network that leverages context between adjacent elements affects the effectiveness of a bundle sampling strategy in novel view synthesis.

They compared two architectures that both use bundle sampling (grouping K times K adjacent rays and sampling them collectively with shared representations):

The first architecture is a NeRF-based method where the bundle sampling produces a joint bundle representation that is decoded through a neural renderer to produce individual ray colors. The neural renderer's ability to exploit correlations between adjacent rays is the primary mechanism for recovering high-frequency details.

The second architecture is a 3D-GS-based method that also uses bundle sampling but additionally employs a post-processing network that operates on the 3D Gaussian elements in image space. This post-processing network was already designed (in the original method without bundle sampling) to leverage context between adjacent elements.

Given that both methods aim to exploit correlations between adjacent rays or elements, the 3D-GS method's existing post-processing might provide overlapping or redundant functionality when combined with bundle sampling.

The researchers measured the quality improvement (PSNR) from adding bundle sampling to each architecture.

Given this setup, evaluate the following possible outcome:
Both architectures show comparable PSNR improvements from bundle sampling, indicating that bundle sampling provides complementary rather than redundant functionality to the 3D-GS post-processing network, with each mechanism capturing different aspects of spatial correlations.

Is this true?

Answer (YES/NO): NO